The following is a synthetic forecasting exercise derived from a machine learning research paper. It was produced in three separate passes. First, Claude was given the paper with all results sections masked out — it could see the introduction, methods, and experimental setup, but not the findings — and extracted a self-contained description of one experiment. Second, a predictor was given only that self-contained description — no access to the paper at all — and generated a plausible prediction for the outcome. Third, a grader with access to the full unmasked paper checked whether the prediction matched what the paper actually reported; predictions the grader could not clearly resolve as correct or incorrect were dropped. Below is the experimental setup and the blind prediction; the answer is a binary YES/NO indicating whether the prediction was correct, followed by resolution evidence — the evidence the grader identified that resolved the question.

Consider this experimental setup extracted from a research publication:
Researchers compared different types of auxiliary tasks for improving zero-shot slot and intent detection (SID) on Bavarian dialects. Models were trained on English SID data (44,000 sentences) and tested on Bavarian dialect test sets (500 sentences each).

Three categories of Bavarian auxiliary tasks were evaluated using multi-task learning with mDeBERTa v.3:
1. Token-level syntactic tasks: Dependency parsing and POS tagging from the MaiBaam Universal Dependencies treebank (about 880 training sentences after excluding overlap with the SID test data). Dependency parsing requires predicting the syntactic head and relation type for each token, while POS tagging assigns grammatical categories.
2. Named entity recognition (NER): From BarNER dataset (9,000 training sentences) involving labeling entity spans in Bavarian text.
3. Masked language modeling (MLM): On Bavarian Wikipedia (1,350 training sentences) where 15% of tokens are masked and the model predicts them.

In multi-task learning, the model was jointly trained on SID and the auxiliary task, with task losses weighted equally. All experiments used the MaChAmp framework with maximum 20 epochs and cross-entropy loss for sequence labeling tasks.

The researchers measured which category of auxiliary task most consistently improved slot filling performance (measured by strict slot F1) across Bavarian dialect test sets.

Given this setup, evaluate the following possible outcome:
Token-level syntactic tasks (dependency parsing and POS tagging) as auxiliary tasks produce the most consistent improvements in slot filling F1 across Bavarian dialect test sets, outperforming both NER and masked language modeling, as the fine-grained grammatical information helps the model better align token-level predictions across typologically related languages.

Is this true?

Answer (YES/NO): NO